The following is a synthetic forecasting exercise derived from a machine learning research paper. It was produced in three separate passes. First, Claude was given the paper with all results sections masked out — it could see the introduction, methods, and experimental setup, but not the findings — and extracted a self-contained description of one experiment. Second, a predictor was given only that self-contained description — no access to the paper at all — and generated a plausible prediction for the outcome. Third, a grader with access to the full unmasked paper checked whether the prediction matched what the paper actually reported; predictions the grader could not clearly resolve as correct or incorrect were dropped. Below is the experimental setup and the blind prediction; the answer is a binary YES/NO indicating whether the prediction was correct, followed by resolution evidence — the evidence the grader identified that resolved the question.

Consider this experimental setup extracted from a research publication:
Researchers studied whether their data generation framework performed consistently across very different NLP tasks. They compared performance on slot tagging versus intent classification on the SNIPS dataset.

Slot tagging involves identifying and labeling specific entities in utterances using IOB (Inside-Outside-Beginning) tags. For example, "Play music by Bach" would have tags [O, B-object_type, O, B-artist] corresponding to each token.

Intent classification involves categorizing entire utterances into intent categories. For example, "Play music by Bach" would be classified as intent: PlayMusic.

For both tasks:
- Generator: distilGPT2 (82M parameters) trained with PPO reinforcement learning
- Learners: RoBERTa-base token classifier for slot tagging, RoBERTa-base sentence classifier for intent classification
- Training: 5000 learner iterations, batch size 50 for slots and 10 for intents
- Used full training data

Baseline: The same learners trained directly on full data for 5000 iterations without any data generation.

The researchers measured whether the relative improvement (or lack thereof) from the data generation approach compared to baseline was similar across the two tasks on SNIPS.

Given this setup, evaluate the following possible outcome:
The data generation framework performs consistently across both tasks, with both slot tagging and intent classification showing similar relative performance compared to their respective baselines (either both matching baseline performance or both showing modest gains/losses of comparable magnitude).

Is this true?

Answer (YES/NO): YES